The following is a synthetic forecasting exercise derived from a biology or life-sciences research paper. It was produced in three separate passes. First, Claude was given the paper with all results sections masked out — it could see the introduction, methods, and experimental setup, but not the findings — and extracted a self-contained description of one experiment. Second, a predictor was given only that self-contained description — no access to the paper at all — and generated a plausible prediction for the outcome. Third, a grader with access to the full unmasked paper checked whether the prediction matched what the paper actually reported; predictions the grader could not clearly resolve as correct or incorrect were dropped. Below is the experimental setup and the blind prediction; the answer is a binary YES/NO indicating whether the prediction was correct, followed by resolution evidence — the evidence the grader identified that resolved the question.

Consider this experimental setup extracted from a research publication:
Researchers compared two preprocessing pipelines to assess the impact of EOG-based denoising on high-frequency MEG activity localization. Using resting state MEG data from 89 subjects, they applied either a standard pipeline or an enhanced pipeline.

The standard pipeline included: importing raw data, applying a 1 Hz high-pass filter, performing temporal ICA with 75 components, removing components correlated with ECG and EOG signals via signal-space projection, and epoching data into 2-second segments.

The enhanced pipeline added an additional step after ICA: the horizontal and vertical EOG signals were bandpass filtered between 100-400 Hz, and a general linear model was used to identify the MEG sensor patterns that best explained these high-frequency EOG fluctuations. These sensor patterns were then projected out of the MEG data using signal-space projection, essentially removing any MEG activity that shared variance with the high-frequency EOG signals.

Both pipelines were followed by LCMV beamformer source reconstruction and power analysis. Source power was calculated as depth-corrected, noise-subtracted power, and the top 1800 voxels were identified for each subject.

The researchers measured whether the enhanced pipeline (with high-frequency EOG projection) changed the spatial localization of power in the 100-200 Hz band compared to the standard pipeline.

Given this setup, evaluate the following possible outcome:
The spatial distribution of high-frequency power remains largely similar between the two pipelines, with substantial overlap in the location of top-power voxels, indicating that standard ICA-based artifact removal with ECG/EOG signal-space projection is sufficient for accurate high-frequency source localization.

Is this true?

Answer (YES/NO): NO